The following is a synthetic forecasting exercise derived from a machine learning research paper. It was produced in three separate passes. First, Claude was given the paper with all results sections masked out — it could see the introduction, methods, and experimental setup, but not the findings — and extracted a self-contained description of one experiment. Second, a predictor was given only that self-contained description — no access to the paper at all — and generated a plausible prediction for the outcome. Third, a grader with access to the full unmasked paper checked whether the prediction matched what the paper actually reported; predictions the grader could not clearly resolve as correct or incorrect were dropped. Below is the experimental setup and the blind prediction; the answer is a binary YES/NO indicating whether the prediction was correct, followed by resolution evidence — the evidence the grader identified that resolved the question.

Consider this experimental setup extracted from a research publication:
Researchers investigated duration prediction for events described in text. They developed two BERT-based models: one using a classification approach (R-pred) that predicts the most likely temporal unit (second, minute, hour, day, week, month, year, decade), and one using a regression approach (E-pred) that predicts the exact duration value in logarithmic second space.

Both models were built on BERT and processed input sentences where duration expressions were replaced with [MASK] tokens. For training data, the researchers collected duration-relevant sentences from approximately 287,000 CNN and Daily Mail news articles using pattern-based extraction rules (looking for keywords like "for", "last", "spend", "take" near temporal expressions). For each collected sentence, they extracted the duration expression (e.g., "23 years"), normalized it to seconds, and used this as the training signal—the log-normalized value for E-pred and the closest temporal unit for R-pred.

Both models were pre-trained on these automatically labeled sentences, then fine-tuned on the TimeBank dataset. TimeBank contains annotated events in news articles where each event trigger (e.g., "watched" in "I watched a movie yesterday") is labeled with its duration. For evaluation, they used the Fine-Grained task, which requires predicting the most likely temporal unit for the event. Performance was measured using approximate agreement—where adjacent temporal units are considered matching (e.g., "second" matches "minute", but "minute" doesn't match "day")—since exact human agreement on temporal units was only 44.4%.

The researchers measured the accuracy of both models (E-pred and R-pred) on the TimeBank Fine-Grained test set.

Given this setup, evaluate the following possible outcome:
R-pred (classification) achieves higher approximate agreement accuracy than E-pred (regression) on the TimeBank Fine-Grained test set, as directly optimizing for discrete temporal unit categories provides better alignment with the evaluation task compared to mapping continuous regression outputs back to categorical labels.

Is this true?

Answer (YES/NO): NO